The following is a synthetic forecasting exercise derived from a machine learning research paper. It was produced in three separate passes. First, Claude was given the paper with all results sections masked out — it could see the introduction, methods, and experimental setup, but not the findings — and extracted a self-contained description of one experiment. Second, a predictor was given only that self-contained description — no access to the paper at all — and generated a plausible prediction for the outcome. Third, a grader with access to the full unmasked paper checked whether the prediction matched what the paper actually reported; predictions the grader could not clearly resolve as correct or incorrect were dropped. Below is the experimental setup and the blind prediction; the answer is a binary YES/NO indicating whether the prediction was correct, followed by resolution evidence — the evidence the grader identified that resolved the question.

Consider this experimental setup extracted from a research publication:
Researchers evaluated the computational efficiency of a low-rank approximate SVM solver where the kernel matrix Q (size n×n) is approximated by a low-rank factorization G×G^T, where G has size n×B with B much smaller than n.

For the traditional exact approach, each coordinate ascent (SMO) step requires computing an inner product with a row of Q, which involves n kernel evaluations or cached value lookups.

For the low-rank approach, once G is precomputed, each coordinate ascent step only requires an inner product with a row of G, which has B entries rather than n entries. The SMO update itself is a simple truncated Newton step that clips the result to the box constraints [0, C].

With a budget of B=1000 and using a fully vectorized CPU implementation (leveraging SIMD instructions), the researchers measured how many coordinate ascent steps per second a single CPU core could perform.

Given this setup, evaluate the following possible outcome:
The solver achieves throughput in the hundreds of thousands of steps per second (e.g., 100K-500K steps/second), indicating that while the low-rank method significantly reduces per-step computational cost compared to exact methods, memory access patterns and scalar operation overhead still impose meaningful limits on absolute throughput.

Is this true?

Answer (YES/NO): NO